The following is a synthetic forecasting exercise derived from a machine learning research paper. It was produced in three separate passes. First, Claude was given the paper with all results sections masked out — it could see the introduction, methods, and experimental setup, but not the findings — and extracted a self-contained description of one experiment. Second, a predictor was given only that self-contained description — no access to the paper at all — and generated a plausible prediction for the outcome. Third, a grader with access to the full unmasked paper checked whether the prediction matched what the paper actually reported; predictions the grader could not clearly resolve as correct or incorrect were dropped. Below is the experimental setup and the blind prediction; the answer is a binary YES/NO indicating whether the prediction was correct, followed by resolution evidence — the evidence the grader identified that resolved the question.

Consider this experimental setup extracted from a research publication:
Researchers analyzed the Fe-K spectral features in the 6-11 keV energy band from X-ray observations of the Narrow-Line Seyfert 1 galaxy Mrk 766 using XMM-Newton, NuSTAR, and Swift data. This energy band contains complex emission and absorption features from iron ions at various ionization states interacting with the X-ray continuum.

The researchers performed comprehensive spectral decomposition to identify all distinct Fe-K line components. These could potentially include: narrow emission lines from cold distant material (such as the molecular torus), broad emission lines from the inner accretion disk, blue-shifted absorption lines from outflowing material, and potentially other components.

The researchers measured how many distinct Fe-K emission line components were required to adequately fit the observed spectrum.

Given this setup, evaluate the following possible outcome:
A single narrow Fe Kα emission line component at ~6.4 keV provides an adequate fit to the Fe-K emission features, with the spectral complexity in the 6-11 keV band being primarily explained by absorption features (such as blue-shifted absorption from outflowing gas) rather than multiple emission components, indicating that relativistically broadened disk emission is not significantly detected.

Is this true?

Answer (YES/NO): NO